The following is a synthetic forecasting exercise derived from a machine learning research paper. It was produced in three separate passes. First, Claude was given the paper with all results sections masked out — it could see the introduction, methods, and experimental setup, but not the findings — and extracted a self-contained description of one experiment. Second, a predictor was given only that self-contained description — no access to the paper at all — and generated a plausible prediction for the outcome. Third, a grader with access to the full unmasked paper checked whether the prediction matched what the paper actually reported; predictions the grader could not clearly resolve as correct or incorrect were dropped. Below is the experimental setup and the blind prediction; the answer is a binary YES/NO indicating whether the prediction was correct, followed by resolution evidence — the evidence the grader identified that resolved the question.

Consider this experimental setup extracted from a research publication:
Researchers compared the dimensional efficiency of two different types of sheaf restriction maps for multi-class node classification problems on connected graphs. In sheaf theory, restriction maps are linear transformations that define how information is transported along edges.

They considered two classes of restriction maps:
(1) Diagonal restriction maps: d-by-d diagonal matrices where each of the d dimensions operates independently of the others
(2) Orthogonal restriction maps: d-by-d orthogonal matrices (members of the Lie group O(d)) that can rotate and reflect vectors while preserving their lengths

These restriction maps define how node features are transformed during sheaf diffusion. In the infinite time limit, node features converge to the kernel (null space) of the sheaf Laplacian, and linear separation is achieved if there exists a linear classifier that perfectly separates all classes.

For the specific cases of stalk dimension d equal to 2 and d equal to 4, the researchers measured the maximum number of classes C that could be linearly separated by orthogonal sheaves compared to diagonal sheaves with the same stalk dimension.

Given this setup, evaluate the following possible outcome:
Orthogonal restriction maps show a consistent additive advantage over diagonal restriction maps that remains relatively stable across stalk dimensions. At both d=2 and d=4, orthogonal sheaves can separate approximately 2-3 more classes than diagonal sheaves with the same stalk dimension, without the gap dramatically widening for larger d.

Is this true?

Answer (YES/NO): NO